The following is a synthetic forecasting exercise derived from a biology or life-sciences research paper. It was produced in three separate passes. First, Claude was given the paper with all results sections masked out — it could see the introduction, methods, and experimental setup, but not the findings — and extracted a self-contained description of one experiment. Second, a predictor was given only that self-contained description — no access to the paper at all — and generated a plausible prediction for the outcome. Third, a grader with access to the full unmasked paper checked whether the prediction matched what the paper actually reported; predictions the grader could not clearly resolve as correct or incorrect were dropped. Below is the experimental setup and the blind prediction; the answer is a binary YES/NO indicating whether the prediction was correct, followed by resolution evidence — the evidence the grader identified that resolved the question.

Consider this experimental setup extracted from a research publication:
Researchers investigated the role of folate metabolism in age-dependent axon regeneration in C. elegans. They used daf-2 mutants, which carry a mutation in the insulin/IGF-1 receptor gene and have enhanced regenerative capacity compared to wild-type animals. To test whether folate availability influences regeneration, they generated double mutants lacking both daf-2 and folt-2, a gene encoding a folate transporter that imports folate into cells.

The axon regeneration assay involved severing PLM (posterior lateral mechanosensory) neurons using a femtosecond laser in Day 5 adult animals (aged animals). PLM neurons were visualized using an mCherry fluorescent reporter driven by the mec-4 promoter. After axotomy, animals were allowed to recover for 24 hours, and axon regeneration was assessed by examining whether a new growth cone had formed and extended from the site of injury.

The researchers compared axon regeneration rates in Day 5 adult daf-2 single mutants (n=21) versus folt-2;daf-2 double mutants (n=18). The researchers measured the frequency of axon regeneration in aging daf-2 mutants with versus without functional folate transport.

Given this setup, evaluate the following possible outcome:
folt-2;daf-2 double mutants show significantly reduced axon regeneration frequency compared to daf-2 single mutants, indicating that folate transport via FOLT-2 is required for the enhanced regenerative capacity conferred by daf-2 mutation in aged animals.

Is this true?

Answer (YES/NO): YES